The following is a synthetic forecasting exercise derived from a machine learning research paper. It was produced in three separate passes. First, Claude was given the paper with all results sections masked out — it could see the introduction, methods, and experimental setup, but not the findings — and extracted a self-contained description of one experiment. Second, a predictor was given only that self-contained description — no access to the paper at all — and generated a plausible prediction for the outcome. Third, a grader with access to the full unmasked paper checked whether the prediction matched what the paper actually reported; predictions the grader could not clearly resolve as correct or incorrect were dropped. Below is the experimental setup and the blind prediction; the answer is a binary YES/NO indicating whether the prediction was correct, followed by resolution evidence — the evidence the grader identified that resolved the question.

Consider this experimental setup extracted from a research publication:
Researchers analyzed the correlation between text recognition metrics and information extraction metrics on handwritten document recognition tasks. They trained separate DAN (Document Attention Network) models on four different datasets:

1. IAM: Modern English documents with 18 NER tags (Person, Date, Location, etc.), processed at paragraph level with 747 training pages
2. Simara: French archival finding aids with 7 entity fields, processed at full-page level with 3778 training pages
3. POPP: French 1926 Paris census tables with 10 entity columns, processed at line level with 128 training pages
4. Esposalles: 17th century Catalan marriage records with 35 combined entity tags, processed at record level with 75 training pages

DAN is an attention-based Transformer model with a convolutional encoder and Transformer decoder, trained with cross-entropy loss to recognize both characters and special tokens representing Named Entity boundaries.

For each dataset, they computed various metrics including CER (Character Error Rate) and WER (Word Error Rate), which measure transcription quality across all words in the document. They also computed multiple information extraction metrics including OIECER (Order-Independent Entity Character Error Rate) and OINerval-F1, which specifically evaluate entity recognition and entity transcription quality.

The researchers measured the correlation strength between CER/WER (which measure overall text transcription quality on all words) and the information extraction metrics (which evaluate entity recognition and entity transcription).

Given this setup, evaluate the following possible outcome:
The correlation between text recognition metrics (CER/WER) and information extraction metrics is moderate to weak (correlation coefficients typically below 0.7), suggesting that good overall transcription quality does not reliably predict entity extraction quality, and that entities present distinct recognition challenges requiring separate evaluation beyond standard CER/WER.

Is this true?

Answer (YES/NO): YES